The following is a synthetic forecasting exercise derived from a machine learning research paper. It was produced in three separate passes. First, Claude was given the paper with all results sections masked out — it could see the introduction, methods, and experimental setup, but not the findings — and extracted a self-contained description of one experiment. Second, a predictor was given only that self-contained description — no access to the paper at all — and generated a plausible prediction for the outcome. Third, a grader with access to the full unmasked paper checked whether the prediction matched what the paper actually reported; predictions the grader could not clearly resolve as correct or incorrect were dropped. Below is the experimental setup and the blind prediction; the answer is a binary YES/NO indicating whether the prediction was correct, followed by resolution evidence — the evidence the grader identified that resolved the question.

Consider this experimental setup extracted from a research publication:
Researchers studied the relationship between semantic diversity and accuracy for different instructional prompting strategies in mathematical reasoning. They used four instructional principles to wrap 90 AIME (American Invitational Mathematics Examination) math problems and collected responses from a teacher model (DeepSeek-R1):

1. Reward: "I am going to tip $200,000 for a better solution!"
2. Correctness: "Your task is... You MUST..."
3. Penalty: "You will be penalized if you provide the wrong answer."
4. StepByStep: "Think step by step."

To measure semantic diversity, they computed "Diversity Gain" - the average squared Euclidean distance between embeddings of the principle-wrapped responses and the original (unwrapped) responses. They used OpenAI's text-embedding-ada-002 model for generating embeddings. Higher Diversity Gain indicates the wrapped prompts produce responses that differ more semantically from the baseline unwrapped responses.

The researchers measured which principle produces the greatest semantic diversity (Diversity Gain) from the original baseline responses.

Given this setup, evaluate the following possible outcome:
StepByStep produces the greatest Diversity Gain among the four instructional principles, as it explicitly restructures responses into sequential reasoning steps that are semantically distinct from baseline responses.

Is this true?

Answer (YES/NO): NO